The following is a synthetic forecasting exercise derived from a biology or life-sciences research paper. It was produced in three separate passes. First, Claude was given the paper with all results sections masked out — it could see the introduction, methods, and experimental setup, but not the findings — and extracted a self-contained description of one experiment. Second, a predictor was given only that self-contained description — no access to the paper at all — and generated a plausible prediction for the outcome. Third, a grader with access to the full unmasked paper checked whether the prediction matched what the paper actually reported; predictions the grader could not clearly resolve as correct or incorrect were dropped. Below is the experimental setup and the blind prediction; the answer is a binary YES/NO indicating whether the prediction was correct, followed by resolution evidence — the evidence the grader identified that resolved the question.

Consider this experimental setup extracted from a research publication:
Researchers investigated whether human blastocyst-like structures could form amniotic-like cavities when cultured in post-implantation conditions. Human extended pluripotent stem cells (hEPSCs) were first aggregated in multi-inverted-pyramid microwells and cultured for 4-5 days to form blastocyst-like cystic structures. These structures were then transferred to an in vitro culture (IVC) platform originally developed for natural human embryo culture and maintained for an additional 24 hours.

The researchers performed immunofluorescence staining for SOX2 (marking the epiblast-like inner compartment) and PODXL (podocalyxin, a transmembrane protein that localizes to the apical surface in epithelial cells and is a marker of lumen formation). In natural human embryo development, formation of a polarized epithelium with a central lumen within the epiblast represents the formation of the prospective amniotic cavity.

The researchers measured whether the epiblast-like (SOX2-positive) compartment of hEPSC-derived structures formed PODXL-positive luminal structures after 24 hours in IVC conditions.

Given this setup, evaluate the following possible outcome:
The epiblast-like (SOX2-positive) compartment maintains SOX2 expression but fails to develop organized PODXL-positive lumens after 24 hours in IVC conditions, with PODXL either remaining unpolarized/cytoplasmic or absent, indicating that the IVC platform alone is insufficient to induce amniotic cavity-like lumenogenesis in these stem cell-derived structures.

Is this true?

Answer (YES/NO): NO